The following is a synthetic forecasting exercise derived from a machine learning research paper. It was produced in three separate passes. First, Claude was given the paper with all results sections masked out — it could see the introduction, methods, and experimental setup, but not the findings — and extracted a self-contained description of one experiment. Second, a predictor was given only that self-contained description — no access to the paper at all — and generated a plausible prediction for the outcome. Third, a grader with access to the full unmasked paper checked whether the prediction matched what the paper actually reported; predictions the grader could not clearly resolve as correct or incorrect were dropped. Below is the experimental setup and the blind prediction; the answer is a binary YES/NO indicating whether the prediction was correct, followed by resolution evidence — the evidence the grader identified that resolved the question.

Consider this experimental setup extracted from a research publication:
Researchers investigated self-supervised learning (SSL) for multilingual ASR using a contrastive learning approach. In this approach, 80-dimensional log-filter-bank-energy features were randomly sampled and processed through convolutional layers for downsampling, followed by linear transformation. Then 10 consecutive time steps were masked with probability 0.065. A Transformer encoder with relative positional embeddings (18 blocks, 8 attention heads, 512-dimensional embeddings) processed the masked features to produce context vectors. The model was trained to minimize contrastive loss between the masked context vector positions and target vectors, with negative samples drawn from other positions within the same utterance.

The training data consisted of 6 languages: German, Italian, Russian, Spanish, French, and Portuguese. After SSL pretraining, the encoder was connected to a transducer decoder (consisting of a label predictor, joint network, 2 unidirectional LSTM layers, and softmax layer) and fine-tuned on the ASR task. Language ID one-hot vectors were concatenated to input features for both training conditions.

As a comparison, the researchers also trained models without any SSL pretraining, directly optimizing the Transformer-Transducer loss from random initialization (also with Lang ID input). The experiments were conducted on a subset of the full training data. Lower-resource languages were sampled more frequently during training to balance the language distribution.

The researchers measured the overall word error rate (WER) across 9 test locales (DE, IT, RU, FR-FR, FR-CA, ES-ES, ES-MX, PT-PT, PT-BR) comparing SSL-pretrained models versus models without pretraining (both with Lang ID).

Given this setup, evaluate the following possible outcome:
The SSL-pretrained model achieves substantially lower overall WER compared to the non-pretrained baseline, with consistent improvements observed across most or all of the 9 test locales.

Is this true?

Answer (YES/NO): NO